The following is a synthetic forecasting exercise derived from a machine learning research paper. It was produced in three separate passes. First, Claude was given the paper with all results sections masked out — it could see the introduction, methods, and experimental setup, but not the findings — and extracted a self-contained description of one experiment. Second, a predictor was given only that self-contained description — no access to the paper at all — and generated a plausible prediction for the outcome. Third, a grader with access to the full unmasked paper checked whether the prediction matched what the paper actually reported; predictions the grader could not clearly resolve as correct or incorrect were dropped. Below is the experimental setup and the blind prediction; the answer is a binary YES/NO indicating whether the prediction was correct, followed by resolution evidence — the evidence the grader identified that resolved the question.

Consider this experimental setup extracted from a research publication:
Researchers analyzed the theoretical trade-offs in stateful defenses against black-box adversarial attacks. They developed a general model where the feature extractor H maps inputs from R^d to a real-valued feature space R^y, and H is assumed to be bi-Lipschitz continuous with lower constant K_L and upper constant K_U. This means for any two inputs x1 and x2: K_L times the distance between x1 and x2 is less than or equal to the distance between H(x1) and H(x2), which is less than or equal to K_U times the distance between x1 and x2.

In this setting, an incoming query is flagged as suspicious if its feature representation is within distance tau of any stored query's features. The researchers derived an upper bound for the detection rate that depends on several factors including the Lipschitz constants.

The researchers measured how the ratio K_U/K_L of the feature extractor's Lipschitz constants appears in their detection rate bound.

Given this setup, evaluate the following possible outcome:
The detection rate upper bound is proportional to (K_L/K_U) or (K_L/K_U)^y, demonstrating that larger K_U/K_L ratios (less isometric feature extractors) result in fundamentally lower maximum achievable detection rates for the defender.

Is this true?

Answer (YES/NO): NO